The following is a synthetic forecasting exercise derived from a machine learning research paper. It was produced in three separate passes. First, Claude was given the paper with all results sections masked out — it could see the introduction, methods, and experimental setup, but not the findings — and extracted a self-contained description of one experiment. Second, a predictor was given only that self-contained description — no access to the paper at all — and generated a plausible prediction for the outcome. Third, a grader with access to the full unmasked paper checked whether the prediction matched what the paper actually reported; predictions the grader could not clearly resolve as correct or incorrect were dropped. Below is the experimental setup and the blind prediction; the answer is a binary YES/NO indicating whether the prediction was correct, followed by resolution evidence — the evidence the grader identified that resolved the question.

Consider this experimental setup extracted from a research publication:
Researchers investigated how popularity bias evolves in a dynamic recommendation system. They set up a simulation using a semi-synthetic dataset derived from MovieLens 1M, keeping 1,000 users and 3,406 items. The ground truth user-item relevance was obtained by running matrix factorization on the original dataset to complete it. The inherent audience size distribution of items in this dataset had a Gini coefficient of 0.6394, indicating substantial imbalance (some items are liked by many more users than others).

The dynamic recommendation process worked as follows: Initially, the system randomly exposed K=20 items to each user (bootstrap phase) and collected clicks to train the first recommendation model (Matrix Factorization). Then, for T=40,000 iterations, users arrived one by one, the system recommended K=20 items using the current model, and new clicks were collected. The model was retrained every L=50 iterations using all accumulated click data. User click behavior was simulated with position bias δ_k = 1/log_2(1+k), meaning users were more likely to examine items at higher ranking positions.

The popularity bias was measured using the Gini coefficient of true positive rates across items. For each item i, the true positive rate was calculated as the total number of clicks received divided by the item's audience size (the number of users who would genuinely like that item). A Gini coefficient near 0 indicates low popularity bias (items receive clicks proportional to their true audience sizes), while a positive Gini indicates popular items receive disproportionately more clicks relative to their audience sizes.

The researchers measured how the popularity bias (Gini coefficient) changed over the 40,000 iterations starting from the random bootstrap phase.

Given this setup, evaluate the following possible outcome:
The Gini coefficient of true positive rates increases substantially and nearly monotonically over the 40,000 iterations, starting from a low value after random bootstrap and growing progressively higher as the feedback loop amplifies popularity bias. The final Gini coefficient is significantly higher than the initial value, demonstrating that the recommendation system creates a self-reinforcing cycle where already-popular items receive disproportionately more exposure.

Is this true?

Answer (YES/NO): NO